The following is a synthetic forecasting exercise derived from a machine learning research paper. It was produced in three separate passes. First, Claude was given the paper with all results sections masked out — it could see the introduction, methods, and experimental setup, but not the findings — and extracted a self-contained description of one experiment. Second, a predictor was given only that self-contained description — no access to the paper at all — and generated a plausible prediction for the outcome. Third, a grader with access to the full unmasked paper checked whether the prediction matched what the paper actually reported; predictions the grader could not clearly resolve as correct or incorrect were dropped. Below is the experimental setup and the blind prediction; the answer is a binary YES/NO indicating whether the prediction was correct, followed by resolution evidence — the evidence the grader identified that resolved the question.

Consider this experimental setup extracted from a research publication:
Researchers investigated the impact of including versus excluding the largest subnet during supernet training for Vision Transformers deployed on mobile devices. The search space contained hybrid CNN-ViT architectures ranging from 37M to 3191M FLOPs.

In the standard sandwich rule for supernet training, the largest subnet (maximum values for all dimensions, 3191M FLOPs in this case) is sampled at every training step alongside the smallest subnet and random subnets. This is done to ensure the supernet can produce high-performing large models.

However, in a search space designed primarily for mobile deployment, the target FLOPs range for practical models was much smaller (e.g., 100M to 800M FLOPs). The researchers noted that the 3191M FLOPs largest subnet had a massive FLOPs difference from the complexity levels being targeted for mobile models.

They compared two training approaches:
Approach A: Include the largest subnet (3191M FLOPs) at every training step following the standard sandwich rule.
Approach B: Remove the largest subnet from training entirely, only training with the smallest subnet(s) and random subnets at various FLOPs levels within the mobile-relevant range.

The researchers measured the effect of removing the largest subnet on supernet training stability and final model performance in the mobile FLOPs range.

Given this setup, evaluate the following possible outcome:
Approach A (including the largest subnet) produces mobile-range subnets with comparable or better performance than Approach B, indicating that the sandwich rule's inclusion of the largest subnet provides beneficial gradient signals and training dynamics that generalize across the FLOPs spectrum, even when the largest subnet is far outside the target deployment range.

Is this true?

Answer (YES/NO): NO